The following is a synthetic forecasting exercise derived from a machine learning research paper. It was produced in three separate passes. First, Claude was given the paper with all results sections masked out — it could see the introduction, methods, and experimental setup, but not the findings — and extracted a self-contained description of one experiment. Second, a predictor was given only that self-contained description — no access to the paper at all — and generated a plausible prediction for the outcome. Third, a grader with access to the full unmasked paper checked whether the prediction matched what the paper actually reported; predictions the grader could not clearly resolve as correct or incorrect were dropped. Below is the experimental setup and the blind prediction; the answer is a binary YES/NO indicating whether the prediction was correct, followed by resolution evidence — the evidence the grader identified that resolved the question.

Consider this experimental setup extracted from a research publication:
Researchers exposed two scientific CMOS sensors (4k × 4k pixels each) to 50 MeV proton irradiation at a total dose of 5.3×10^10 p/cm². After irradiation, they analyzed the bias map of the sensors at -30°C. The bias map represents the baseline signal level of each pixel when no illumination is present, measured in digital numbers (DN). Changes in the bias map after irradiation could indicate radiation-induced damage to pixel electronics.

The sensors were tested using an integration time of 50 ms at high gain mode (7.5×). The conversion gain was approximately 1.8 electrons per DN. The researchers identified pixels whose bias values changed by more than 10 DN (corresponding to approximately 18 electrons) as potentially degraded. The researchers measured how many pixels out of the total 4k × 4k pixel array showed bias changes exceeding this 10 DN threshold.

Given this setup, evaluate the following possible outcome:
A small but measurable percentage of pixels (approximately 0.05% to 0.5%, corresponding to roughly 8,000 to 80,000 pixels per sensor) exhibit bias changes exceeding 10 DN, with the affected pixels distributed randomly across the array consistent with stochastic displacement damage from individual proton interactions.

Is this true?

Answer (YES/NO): NO